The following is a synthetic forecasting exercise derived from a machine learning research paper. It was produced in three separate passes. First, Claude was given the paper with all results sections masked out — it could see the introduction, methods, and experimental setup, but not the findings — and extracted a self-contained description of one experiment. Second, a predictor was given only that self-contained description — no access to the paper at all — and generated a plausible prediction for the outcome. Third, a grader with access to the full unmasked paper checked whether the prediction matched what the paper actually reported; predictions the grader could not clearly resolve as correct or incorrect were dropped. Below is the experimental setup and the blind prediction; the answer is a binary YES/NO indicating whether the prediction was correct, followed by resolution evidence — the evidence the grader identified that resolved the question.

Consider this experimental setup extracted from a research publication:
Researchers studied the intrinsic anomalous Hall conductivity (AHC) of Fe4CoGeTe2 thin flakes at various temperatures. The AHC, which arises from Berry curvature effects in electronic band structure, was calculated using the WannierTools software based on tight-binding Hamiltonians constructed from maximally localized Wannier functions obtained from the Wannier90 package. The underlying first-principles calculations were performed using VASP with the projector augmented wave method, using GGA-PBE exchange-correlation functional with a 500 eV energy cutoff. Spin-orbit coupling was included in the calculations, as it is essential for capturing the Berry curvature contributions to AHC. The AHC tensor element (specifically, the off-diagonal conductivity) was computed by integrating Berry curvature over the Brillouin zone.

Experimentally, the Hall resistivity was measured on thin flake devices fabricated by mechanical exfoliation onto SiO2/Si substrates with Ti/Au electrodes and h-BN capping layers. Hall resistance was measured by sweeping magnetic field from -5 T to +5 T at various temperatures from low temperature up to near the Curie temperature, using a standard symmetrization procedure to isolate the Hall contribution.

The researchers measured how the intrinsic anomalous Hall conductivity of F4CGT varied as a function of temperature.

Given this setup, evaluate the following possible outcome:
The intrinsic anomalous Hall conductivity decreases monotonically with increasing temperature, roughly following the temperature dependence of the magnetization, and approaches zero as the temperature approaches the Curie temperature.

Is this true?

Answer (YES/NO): NO